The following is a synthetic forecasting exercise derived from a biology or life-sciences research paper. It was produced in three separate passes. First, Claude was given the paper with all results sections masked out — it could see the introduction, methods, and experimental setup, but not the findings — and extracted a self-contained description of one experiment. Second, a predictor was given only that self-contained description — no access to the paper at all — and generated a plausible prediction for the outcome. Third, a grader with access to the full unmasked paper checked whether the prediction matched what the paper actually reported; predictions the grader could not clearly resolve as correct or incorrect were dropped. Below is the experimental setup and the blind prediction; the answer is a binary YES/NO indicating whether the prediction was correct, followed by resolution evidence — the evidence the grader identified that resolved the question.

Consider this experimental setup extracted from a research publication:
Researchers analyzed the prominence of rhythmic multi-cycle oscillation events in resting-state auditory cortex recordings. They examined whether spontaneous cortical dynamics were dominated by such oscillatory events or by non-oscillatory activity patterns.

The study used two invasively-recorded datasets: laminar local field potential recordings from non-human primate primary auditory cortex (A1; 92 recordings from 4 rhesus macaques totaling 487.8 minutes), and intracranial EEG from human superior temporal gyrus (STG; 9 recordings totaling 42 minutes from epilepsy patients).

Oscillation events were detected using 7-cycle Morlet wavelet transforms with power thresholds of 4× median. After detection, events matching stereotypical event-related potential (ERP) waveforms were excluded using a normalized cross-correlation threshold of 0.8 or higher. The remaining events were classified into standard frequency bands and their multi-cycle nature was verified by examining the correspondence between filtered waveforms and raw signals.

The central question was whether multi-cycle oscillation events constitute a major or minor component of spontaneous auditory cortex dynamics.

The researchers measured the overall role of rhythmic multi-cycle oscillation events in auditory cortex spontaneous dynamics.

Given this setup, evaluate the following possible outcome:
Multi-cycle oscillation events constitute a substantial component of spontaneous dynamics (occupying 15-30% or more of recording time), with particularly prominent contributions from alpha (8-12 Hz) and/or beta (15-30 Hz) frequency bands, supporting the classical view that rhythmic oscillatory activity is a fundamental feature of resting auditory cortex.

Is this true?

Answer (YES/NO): NO